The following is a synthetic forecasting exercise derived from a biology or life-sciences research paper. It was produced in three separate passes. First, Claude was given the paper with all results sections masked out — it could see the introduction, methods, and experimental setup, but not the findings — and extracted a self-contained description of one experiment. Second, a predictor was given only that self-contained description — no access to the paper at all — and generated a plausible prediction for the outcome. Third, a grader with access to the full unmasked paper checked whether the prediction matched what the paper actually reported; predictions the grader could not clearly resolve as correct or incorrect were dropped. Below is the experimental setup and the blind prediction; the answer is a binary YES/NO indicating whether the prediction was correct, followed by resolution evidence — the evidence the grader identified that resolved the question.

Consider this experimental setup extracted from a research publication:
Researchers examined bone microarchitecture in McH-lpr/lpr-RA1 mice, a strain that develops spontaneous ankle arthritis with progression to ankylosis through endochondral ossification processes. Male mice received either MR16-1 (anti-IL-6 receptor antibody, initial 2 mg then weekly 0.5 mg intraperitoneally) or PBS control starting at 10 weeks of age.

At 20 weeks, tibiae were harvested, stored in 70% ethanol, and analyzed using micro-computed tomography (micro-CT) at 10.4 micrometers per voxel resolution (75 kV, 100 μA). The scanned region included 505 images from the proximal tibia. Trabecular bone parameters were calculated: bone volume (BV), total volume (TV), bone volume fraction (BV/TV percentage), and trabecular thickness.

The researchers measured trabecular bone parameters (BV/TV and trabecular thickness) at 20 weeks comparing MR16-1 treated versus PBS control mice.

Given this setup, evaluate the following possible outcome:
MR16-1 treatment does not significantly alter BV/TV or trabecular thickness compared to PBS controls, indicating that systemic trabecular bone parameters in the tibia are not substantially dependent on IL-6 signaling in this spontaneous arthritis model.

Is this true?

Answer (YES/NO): YES